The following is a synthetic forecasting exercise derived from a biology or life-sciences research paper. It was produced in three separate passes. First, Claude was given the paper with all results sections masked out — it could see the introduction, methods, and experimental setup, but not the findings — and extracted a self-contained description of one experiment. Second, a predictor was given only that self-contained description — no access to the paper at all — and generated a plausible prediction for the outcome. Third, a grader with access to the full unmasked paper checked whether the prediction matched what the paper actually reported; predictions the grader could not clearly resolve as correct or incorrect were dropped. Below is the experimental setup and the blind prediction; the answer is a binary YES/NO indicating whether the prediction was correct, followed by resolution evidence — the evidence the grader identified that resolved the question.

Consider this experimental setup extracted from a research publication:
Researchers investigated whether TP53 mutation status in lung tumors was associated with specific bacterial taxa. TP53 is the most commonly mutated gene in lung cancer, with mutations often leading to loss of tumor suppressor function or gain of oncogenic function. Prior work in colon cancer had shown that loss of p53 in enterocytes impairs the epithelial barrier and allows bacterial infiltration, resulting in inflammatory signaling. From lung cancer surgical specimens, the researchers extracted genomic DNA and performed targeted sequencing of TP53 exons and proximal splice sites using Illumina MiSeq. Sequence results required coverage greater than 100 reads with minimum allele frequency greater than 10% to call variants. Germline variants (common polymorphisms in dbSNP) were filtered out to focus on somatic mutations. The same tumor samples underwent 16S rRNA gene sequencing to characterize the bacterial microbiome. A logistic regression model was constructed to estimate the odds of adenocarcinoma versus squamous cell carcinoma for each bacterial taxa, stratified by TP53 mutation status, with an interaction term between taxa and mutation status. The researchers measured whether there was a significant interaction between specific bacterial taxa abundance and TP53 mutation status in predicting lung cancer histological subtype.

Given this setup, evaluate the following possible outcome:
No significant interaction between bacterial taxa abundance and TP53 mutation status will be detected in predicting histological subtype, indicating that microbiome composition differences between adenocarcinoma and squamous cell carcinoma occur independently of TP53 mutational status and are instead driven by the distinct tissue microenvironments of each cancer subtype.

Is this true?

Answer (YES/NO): NO